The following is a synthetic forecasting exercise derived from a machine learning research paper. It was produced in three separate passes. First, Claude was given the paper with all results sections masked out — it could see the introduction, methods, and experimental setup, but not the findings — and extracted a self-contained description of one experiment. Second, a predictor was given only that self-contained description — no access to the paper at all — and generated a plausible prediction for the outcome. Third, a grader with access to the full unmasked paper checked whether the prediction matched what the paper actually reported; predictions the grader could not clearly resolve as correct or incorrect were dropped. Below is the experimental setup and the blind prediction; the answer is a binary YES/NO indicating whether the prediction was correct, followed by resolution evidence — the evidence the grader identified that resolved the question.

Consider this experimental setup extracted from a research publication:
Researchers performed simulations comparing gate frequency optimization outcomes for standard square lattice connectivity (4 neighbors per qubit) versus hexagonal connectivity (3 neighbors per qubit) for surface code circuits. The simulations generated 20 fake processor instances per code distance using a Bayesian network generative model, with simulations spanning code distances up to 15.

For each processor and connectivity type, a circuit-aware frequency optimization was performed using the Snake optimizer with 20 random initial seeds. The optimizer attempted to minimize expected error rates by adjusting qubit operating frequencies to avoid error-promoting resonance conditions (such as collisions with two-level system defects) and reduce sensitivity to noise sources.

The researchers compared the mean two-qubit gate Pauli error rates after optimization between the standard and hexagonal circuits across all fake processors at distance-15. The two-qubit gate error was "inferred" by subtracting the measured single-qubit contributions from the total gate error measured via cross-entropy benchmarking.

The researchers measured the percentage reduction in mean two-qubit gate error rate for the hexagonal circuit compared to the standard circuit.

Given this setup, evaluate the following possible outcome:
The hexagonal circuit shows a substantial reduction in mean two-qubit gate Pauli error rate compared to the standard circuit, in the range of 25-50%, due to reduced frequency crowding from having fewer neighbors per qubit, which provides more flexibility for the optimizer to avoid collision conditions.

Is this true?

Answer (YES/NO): NO